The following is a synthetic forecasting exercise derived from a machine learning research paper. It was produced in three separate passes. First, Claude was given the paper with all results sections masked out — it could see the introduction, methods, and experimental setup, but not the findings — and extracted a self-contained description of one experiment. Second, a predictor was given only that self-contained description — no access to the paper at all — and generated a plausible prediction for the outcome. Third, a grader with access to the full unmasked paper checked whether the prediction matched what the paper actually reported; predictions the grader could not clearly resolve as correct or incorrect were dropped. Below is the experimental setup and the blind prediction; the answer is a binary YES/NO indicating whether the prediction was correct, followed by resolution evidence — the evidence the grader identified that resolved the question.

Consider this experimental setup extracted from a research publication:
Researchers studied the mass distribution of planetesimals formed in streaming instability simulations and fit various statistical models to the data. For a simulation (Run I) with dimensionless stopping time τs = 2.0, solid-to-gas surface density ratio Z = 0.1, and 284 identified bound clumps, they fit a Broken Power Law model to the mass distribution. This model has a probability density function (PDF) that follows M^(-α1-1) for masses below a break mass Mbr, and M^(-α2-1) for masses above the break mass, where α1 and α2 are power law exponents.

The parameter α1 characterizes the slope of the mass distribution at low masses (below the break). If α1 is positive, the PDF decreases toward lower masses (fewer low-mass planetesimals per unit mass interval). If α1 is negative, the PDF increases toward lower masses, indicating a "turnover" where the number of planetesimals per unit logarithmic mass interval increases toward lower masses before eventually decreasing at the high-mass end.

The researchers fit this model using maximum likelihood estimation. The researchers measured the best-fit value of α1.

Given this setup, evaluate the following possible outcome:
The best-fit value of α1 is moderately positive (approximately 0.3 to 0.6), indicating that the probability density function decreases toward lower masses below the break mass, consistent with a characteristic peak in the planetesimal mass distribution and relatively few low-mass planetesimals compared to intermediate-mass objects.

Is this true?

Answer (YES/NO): NO